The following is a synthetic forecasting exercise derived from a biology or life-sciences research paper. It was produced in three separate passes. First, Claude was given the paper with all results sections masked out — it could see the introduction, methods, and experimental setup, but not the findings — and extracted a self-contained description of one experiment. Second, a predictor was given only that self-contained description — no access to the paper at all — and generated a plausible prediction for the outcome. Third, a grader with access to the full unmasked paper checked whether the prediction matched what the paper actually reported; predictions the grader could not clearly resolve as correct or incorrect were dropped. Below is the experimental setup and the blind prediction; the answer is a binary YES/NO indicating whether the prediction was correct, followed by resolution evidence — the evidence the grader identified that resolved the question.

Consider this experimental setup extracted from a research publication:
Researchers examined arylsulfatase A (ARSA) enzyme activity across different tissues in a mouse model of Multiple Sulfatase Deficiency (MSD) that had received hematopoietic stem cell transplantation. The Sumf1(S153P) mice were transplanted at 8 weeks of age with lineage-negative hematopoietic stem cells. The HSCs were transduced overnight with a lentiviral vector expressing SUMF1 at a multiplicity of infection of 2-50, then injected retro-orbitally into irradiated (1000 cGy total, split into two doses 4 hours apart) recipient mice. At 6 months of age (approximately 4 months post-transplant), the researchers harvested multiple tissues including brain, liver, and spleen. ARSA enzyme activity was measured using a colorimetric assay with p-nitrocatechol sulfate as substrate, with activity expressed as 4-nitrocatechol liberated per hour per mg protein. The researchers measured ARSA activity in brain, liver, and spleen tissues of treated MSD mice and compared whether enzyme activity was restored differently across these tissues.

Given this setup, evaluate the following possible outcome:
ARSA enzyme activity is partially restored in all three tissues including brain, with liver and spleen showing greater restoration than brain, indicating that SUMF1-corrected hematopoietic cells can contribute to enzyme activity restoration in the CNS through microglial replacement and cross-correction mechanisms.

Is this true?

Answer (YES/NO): NO